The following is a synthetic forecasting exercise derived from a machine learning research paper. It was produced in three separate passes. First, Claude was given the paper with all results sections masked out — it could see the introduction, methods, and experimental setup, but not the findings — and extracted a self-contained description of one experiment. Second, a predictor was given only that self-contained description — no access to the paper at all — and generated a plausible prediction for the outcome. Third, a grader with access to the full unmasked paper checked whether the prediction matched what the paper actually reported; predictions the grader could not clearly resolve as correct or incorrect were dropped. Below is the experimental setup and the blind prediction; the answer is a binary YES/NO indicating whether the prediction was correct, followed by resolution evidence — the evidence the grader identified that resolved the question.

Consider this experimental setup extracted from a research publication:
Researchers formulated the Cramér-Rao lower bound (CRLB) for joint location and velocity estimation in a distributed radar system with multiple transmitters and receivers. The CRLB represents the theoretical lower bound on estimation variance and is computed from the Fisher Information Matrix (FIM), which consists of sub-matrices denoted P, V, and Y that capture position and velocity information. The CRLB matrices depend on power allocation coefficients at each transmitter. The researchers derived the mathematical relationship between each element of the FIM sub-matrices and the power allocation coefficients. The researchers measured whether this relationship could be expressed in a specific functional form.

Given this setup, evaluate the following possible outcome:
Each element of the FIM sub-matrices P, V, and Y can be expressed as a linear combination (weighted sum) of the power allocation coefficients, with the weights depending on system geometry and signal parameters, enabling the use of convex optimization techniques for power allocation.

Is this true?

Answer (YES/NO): NO